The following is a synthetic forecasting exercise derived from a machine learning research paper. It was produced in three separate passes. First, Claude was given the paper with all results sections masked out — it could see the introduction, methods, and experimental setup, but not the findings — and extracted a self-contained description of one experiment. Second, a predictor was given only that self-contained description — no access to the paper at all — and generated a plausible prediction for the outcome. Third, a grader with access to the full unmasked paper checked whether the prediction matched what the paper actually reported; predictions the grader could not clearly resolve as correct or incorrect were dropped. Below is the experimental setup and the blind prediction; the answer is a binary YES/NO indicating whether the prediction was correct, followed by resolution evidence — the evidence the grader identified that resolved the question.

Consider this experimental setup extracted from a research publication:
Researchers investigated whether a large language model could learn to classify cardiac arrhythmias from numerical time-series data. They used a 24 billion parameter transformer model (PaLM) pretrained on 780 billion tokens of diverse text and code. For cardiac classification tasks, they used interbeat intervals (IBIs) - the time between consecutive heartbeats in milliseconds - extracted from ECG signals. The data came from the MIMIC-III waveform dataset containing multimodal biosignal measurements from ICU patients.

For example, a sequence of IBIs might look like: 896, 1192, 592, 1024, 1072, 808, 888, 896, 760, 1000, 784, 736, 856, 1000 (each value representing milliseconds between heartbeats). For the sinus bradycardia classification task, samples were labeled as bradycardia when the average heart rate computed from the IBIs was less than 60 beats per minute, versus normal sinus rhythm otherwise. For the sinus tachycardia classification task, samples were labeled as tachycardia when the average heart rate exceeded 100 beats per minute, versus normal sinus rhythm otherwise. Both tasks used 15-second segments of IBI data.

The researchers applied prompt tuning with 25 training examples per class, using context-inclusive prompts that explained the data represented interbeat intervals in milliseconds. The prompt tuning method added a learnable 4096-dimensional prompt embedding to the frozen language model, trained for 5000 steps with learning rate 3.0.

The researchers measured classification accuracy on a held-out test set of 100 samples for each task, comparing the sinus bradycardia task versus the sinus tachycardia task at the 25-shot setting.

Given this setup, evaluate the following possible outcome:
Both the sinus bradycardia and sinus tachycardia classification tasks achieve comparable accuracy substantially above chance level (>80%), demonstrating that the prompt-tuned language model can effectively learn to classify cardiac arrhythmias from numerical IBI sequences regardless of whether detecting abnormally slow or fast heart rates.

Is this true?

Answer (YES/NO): YES